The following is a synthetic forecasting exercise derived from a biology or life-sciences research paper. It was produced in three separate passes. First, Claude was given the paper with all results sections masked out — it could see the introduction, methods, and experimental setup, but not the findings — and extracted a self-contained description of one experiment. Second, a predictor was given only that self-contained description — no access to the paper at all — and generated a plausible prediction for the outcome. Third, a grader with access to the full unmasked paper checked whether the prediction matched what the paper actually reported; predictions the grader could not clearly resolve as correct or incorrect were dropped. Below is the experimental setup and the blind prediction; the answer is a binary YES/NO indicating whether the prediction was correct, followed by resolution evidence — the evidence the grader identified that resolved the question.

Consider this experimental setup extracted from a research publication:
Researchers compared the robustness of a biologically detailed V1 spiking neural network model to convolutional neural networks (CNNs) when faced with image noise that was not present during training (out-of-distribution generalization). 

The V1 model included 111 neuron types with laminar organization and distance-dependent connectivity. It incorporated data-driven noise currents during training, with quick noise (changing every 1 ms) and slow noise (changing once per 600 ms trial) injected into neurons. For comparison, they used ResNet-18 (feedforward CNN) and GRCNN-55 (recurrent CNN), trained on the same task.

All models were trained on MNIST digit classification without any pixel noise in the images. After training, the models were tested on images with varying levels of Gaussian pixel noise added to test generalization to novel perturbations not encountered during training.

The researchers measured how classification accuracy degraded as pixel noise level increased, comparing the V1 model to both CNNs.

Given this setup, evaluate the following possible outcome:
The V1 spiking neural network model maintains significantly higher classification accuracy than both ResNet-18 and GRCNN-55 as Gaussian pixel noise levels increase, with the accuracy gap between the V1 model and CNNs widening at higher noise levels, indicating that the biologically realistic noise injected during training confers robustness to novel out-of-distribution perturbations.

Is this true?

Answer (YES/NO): NO